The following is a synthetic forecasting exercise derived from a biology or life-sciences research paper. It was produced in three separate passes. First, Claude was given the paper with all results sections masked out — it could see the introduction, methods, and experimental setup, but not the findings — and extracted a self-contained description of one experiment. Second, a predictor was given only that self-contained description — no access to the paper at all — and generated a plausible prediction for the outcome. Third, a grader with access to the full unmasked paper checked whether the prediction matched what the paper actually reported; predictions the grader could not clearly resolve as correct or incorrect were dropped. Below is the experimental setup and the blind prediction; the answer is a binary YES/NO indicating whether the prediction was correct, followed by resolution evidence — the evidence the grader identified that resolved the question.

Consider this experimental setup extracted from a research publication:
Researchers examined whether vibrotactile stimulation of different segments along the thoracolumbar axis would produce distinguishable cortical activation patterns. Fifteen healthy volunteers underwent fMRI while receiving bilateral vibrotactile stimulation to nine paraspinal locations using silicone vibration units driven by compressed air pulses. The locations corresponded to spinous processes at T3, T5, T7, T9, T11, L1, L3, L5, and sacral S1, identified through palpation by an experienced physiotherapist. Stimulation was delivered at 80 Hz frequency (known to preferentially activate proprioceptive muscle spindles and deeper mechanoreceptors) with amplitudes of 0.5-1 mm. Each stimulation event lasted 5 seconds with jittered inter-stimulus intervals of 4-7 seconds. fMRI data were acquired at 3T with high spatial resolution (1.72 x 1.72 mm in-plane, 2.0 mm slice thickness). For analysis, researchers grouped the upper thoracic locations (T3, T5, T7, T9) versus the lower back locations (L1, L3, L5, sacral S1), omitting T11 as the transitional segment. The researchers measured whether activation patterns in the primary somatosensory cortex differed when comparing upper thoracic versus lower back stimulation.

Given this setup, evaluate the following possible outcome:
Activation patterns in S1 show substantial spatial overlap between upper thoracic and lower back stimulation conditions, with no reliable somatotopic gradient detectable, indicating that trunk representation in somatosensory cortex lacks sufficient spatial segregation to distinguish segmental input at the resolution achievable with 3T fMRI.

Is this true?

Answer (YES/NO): NO